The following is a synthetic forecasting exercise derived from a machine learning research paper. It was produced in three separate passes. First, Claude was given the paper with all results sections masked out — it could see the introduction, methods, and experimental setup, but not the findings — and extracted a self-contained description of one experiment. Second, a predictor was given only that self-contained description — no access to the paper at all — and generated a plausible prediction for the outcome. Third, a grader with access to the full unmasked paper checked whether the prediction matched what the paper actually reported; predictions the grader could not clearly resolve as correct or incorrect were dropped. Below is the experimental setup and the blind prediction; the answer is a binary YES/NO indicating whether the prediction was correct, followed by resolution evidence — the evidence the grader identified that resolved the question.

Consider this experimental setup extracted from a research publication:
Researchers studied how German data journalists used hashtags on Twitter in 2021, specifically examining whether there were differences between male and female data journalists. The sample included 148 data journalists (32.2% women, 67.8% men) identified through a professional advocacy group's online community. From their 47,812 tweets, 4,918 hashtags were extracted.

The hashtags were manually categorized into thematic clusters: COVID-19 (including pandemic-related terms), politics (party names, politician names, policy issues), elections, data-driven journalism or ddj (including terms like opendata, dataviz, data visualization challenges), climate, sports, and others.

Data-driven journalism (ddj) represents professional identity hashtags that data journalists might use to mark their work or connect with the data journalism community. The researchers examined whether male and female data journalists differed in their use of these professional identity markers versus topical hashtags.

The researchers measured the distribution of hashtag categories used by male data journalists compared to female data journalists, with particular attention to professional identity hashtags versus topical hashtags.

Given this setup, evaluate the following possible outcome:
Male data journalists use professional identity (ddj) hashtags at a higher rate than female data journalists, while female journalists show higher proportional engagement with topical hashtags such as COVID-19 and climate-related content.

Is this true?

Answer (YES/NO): NO